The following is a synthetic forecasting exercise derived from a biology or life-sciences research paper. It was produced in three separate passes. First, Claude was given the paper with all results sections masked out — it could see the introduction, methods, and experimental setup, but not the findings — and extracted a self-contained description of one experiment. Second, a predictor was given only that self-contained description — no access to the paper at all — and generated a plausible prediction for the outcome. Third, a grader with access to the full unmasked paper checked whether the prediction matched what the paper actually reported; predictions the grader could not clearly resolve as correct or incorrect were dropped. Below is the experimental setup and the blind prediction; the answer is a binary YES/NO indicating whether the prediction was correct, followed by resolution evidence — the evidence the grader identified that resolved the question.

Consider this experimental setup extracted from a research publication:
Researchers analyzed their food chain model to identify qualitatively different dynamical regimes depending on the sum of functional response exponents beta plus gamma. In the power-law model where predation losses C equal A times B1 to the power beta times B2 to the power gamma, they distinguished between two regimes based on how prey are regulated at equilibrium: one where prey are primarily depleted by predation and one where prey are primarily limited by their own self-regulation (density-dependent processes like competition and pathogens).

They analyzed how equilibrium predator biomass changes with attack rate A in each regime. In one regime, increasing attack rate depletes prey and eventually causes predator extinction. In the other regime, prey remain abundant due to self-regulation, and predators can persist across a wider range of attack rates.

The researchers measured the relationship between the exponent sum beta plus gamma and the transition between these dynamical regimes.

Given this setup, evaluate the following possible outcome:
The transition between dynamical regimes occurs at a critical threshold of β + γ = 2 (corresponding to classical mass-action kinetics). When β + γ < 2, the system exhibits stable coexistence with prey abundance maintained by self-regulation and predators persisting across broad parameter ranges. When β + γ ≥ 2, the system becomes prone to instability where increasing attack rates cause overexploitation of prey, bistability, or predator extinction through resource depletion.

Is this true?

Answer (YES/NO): NO